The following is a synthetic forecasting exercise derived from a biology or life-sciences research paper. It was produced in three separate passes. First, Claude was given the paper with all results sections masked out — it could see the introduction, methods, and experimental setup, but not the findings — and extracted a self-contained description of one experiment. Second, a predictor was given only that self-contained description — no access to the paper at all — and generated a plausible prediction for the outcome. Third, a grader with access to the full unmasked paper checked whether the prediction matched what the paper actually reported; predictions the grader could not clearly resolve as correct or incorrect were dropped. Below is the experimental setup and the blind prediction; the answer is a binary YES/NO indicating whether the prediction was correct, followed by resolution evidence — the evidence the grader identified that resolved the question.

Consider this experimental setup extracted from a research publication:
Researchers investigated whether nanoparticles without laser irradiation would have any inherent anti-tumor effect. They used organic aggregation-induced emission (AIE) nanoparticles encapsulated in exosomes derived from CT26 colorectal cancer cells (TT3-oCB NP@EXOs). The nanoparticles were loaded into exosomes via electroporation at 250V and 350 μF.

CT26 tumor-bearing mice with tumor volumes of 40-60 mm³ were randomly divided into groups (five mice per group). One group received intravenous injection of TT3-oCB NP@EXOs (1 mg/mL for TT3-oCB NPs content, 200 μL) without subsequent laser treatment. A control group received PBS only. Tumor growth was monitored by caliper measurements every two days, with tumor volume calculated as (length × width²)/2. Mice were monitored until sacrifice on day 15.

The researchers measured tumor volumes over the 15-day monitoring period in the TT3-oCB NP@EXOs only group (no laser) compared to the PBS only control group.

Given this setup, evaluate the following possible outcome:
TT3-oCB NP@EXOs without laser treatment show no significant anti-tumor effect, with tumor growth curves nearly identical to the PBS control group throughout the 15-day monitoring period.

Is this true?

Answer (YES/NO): YES